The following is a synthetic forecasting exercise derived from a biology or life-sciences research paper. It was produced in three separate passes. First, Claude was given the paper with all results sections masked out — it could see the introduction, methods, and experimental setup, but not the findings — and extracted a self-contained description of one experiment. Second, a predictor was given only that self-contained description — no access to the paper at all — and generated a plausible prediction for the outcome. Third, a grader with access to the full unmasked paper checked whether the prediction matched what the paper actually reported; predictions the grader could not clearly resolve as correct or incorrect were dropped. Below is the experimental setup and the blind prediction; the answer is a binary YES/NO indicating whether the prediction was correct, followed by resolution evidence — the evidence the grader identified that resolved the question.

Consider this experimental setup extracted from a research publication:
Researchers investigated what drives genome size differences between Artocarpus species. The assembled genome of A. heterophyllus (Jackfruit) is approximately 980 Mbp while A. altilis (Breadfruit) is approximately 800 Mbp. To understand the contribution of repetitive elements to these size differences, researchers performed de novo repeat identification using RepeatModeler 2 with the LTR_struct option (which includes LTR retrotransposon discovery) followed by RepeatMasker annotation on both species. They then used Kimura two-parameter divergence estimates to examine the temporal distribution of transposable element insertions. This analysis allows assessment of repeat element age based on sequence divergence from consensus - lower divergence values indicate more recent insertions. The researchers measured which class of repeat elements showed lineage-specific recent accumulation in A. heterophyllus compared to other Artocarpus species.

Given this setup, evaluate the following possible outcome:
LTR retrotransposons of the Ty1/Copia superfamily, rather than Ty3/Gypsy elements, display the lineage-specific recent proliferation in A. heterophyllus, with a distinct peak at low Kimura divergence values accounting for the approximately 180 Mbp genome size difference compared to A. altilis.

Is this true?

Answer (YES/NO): YES